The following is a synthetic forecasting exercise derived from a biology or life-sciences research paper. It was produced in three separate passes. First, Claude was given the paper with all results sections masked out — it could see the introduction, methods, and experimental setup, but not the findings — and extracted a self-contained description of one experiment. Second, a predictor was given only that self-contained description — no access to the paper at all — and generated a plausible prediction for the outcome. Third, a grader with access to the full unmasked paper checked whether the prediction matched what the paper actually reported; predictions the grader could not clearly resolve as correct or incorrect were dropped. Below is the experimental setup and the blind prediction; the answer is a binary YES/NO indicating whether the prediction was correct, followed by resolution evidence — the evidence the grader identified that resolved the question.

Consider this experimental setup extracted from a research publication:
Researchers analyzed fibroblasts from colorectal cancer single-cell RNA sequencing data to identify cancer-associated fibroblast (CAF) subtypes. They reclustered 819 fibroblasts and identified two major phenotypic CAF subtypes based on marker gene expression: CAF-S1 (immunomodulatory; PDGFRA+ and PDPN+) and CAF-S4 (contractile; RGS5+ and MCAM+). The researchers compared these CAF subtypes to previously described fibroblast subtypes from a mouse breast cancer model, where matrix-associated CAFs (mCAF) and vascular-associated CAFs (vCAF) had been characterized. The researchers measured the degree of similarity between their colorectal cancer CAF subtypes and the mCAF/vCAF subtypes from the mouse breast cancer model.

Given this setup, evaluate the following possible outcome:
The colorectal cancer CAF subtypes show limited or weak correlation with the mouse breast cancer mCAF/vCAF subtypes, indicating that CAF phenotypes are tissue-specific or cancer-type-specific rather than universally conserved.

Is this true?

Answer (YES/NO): NO